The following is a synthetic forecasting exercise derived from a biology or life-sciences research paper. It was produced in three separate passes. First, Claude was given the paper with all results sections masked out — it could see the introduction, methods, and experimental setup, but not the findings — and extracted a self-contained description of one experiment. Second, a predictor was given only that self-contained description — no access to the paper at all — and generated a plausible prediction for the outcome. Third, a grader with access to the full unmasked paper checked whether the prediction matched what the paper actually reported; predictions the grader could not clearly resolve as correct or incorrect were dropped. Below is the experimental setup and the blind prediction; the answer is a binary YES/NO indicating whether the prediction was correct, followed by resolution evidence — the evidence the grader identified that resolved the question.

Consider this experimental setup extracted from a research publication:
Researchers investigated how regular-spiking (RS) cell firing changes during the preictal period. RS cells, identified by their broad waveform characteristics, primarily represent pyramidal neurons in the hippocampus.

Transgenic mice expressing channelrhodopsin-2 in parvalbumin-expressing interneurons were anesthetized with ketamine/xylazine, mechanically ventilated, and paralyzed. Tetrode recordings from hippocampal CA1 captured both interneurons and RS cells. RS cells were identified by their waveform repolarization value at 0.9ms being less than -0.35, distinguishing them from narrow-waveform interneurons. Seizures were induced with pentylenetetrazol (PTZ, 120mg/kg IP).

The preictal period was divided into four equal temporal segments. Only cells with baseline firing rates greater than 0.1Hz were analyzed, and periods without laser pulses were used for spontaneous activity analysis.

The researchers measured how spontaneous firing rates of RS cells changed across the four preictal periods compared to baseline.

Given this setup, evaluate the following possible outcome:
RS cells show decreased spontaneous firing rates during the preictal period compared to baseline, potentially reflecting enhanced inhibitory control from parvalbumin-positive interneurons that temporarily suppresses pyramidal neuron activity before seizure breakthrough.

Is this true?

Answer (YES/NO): NO